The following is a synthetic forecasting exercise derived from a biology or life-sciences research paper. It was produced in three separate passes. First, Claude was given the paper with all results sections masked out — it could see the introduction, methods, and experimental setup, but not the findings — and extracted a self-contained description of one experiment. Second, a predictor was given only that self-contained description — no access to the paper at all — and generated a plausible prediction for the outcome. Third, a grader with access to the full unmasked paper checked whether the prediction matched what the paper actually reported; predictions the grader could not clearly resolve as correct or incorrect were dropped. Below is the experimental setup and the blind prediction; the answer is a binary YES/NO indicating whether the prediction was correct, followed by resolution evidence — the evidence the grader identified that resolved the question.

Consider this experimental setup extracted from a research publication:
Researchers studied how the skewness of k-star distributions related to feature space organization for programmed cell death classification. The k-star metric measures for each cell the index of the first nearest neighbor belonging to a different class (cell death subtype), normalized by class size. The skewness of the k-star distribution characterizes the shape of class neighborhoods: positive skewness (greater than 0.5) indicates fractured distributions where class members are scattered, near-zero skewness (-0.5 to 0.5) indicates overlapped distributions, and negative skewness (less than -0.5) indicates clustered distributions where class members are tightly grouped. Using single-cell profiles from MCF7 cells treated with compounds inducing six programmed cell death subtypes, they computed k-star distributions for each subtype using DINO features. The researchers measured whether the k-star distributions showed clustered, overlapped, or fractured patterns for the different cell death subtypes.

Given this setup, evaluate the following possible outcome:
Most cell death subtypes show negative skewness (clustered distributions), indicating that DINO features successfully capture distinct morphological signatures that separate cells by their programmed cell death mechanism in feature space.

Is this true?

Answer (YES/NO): NO